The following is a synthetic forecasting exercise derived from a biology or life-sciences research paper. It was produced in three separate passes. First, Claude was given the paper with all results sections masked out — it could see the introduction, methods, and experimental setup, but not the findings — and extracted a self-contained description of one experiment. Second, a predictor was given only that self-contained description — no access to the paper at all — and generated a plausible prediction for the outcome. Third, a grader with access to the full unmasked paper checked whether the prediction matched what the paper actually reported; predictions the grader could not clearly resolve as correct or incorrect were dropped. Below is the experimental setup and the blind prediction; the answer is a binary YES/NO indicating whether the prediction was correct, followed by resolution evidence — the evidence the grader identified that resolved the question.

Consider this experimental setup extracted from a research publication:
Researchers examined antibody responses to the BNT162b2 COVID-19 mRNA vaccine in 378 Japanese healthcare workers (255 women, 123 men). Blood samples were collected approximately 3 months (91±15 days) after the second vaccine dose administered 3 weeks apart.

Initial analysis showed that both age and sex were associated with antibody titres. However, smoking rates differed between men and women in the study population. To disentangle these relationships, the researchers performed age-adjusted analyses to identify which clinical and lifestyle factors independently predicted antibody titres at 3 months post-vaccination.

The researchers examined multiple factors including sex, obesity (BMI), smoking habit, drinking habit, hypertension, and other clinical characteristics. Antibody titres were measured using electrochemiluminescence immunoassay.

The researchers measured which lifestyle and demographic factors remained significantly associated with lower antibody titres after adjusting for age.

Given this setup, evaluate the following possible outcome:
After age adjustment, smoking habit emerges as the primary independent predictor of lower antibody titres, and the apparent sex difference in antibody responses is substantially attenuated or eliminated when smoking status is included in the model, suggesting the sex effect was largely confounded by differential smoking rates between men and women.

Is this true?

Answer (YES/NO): YES